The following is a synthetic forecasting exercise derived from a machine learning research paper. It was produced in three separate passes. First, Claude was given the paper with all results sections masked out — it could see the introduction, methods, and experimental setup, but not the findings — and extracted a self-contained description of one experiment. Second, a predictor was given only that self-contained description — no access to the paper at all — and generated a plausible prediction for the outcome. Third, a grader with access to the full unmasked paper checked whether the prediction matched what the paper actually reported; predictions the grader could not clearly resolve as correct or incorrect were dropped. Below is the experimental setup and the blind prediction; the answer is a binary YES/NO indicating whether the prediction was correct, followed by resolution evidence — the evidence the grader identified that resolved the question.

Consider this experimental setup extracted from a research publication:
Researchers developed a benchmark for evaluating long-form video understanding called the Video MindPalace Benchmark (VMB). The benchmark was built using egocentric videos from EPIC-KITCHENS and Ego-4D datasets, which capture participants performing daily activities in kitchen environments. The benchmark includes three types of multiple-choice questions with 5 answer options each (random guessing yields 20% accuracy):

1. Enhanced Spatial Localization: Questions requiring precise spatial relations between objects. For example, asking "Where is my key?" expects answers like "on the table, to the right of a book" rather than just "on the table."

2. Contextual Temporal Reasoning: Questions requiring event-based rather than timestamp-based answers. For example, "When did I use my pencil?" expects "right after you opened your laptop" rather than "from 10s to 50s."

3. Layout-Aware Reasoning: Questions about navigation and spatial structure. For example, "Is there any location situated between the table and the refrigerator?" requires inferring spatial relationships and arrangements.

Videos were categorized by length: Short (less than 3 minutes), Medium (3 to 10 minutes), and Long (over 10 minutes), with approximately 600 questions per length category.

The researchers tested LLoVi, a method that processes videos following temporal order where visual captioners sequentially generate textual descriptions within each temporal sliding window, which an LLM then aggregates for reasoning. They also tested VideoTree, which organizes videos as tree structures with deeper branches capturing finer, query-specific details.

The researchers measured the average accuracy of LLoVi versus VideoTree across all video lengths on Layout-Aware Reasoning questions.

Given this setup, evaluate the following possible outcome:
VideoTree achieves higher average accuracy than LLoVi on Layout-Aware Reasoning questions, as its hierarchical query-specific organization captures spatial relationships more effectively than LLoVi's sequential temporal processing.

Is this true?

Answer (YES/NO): NO